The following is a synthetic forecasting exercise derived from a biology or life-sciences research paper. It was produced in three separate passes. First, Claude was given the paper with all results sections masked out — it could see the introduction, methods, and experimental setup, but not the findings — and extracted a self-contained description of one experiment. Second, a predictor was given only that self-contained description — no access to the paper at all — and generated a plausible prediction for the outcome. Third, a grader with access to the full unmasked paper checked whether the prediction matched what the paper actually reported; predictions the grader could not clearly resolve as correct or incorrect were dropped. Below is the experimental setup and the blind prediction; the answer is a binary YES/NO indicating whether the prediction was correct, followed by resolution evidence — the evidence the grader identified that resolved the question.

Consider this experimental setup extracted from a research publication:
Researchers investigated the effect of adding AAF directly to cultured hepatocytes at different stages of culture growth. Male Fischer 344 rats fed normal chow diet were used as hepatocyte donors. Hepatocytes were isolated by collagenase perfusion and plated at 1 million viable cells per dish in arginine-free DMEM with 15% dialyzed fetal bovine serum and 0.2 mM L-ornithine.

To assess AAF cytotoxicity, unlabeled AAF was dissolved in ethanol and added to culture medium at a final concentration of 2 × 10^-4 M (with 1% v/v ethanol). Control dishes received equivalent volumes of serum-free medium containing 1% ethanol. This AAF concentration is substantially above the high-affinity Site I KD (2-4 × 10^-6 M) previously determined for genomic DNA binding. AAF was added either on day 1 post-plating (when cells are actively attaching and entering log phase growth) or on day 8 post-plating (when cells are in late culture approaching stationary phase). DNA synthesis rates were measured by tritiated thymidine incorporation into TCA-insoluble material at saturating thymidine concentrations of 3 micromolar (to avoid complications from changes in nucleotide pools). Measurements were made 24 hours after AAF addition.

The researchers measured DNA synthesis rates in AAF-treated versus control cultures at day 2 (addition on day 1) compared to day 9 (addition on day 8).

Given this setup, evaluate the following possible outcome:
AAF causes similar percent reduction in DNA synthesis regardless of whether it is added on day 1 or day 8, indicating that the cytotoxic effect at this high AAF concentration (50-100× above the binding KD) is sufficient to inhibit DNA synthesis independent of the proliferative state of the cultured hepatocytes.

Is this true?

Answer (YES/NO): NO